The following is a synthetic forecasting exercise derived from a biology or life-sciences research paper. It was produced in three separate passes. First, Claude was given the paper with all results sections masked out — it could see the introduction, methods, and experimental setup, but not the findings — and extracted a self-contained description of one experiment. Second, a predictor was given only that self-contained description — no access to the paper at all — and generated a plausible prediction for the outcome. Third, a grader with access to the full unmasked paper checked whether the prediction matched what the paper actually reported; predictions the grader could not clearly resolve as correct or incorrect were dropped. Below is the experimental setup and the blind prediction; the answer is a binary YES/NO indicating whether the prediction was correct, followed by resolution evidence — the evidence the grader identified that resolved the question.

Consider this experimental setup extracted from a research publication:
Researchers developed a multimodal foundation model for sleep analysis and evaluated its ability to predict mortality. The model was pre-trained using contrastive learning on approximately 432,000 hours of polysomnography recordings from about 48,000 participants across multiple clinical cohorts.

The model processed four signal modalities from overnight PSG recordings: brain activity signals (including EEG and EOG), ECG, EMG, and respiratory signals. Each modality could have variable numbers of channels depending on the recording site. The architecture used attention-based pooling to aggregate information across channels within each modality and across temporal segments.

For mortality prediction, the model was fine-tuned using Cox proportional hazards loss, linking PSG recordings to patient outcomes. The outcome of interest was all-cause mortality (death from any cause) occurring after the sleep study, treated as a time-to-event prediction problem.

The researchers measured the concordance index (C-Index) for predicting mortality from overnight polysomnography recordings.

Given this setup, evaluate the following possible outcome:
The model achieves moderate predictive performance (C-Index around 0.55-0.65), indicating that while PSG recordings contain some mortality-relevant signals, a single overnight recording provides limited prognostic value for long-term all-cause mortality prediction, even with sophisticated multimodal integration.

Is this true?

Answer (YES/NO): NO